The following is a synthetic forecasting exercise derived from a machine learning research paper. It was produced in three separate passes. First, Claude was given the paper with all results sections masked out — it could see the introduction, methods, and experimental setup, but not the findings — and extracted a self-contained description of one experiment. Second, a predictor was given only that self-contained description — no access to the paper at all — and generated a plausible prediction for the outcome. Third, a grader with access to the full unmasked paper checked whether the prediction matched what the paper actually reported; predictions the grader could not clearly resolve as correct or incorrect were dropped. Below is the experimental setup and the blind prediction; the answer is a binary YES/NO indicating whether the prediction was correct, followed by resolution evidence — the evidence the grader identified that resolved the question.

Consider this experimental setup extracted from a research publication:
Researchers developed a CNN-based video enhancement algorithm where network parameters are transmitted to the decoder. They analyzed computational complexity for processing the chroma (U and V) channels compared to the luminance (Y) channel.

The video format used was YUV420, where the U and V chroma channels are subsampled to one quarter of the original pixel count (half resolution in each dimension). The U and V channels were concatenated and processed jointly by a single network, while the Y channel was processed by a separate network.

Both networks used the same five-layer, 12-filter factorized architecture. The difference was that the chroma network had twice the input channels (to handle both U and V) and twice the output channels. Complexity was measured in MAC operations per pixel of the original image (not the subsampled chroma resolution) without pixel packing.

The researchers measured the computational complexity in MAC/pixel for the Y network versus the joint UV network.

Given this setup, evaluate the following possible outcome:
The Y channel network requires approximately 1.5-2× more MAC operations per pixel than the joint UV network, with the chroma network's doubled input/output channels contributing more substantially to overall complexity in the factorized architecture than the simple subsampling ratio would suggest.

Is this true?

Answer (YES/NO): NO